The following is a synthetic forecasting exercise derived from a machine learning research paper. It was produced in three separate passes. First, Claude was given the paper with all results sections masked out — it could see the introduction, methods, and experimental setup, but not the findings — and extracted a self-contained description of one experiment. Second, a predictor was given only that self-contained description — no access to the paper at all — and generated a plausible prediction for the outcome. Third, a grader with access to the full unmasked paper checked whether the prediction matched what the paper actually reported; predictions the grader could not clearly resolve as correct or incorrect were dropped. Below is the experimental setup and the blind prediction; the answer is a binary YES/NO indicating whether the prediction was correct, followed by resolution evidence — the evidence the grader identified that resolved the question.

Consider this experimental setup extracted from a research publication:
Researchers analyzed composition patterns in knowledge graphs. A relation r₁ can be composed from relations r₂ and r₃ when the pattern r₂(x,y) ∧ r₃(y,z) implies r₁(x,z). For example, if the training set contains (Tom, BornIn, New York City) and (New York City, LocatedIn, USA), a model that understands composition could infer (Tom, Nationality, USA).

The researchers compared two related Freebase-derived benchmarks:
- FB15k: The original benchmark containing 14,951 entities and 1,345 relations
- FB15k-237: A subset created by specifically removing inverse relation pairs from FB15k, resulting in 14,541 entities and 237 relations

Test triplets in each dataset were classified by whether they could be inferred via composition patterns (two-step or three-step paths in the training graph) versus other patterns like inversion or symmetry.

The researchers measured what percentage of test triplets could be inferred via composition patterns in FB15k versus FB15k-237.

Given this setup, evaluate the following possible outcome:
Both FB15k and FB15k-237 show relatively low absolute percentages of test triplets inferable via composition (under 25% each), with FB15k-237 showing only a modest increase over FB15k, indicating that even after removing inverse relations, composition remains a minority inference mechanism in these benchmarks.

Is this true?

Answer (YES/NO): NO